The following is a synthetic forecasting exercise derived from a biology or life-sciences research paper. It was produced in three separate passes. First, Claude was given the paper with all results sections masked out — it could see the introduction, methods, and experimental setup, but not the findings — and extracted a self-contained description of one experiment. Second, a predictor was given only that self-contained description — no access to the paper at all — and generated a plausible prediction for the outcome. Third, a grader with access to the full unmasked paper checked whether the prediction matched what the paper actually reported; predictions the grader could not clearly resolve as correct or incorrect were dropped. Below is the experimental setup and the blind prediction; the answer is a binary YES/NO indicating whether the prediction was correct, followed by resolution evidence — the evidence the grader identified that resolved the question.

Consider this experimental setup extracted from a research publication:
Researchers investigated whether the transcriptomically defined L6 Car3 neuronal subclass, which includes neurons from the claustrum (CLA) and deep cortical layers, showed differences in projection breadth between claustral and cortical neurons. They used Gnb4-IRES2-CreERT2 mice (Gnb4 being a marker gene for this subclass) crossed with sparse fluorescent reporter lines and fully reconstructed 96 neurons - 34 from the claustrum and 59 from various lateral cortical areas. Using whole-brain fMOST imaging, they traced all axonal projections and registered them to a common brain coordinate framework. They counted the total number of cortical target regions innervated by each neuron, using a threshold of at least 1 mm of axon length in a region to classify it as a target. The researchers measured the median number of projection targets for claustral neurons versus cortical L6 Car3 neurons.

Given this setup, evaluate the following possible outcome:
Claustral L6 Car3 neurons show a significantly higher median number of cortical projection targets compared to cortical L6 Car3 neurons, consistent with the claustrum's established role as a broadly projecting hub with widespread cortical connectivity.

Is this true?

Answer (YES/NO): YES